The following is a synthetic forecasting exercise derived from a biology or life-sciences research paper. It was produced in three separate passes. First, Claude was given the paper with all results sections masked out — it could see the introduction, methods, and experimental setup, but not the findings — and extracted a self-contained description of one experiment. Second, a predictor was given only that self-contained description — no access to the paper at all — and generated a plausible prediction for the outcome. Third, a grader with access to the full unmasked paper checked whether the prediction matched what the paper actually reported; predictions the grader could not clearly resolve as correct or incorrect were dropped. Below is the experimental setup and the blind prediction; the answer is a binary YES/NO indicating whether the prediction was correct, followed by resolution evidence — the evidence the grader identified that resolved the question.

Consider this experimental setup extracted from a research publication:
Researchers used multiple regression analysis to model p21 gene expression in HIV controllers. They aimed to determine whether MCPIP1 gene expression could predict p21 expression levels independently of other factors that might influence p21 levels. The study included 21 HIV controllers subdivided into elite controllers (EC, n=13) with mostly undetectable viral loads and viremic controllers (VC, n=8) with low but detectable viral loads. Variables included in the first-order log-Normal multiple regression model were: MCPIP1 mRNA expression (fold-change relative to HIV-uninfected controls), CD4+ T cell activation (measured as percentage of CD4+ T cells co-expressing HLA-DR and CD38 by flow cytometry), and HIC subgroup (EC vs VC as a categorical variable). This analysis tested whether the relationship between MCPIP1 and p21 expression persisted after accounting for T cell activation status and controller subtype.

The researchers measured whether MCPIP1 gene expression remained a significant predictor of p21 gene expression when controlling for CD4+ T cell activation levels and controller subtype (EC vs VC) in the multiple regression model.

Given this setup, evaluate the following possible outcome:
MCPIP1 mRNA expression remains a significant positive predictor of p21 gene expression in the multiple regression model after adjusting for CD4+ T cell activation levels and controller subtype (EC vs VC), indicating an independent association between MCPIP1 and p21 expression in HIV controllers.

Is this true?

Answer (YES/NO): YES